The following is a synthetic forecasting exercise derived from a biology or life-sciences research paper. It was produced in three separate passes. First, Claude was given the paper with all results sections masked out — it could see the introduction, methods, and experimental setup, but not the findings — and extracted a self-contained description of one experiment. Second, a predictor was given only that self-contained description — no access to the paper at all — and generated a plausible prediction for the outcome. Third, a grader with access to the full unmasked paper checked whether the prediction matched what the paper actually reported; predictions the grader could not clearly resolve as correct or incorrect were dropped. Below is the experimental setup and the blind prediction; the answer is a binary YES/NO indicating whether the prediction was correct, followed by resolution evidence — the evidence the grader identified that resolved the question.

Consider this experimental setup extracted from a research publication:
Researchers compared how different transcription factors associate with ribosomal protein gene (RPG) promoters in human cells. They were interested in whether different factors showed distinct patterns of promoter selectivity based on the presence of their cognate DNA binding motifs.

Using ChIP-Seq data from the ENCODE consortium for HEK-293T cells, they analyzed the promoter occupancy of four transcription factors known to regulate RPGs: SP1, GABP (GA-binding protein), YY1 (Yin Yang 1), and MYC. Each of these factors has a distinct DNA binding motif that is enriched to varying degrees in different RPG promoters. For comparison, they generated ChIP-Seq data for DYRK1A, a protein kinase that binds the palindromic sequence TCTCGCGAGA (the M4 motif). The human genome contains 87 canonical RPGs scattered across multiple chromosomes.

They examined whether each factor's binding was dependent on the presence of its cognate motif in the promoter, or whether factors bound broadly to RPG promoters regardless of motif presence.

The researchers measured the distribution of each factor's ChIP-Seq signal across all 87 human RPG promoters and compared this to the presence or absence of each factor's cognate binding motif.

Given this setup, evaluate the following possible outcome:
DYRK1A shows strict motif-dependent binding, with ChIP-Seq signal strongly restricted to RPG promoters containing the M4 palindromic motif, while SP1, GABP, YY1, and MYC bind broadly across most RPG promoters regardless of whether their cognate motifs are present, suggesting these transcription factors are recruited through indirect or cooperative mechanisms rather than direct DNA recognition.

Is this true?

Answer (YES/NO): NO